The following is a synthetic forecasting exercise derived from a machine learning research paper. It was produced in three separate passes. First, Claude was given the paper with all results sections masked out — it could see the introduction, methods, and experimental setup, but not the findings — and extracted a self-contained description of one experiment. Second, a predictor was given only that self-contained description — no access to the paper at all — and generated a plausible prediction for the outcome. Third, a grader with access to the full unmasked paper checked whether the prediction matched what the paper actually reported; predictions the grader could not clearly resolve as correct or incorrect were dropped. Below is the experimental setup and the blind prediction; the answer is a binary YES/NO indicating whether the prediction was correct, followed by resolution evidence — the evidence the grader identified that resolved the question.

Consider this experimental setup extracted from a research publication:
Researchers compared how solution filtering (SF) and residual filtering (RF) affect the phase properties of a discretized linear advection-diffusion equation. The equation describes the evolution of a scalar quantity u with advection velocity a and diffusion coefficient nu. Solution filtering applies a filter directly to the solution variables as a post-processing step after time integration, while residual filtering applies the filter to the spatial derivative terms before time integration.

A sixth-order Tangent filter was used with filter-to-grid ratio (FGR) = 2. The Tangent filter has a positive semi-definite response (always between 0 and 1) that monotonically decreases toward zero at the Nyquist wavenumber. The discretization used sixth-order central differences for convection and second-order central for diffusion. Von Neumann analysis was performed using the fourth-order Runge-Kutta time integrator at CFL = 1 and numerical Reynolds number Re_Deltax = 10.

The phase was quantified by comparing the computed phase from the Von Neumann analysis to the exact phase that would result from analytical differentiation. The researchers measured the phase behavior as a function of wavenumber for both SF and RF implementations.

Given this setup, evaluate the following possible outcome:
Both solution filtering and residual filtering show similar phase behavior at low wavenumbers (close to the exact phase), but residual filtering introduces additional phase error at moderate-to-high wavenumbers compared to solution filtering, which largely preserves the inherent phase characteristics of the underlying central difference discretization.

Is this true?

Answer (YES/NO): YES